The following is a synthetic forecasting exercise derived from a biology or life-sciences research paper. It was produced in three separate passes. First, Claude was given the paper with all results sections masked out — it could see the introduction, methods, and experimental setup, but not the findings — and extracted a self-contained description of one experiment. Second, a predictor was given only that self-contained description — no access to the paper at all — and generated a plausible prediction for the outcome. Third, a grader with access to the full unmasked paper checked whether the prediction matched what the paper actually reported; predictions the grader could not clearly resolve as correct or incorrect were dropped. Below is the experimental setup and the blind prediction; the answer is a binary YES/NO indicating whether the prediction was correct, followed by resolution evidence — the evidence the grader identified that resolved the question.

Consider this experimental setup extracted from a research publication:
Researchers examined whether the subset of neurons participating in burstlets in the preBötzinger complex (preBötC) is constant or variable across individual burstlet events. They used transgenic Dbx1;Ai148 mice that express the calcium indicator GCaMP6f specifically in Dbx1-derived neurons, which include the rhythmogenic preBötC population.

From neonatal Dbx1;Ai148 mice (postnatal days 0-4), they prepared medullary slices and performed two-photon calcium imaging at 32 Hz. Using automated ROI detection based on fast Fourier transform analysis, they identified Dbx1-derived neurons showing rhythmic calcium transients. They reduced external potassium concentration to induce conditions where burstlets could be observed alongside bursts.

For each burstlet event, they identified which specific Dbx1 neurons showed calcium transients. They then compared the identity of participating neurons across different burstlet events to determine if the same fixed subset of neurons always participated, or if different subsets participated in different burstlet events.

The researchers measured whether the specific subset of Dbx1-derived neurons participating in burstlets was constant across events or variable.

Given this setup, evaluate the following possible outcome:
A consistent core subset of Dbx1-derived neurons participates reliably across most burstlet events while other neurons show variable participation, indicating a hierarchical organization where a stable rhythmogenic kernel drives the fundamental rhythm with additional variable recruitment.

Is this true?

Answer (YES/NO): NO